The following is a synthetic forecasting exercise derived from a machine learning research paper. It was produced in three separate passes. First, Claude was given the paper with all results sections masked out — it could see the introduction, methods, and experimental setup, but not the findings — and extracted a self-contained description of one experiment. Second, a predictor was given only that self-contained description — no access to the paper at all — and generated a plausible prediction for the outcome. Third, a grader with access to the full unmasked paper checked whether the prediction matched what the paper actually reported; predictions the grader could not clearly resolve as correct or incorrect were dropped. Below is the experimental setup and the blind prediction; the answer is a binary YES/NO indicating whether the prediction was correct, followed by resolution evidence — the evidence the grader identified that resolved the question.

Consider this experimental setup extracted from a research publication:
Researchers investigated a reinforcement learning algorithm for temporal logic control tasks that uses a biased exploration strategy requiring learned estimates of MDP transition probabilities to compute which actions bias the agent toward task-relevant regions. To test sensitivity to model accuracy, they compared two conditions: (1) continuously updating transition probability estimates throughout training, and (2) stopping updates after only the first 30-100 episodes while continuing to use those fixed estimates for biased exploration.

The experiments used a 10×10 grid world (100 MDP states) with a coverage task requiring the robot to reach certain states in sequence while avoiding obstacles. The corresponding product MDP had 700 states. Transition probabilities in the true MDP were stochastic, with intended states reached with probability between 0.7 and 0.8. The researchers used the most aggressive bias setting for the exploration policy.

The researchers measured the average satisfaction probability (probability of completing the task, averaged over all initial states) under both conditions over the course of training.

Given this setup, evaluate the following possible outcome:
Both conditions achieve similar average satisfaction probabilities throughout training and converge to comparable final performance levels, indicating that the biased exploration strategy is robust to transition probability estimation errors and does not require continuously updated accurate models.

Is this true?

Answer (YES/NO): YES